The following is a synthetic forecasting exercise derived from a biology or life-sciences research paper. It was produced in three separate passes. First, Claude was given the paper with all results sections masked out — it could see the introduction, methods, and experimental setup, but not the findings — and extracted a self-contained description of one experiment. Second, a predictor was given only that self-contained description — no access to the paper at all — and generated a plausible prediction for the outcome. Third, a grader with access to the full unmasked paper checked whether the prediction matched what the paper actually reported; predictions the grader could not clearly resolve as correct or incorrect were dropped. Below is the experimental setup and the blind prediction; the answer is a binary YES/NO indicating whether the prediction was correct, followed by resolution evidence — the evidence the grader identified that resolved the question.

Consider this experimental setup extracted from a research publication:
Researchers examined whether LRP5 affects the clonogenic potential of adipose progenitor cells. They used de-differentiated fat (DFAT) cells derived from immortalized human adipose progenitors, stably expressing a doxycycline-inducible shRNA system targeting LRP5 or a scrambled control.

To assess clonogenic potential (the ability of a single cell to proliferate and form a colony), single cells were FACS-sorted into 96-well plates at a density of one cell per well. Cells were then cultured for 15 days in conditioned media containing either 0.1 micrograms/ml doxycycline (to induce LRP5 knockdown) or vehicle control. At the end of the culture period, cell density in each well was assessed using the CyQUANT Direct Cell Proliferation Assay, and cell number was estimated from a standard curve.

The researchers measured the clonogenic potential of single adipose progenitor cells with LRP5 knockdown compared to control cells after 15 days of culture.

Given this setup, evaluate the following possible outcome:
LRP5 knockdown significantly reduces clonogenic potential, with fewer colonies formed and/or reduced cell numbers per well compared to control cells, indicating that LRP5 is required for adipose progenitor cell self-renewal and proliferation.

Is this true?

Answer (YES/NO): YES